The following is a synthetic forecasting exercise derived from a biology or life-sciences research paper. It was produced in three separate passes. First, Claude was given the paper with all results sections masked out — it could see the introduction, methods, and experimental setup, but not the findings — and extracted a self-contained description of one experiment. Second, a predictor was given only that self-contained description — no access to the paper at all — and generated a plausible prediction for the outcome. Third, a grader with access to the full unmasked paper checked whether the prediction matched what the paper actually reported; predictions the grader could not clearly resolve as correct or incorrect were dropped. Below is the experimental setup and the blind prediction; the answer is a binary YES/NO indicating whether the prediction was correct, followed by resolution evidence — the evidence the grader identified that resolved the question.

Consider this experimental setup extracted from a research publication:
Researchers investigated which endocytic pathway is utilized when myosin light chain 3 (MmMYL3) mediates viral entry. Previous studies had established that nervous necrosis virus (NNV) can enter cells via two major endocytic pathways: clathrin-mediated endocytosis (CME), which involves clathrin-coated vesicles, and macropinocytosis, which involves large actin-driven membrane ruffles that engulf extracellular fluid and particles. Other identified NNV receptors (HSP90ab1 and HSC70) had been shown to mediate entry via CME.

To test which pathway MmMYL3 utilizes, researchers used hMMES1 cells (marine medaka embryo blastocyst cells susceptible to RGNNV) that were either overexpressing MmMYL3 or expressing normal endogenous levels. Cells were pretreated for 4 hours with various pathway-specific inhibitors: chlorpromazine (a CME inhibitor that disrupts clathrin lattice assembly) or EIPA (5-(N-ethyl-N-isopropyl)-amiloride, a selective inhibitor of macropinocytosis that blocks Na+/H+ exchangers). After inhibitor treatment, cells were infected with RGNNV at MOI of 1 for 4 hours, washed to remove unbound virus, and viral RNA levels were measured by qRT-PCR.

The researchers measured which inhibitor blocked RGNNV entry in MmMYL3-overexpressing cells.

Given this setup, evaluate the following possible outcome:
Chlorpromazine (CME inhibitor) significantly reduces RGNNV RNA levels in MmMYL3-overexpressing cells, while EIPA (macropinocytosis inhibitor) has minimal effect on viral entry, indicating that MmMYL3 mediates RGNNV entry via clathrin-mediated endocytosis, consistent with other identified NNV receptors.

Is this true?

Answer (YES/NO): NO